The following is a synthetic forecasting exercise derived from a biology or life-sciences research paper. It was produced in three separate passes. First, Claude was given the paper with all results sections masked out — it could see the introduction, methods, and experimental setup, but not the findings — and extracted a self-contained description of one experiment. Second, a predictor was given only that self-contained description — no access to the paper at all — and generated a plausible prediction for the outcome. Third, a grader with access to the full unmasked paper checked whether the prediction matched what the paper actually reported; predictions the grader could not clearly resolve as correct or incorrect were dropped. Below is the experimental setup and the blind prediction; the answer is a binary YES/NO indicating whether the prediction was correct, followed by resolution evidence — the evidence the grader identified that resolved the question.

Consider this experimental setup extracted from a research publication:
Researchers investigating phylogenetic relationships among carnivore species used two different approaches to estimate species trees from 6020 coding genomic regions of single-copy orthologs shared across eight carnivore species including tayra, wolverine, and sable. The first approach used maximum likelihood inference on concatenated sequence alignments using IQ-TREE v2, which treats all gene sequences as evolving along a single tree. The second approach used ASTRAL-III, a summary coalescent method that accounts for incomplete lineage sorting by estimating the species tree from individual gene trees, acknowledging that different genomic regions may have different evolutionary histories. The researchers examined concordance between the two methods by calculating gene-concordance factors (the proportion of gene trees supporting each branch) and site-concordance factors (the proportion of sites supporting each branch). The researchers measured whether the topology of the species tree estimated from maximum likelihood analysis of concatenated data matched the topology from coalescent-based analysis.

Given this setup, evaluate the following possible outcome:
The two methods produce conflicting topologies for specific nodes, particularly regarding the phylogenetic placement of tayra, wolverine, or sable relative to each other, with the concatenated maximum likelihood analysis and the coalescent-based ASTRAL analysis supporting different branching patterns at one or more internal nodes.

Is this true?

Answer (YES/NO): NO